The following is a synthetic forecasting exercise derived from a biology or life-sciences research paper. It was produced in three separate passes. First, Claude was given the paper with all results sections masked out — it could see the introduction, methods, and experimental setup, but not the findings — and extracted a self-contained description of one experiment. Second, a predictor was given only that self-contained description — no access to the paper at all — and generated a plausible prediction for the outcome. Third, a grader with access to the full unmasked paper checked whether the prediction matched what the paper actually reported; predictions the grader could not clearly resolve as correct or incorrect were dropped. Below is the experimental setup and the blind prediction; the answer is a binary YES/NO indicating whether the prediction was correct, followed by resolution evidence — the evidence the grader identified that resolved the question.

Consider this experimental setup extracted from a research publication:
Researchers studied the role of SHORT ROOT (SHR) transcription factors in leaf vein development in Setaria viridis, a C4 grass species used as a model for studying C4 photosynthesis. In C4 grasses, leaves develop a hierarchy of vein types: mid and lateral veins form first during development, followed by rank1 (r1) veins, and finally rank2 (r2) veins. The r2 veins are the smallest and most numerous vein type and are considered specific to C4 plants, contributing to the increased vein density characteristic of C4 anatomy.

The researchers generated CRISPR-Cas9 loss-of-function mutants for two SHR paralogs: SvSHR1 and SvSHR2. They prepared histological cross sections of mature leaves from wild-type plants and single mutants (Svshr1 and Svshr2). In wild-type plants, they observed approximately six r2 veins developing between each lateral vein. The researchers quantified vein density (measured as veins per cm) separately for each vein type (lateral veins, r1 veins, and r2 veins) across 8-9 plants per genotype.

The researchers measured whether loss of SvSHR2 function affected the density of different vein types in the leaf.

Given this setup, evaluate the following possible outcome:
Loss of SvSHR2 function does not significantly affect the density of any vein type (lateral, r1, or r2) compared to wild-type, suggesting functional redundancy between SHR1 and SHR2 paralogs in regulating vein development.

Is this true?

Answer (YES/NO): NO